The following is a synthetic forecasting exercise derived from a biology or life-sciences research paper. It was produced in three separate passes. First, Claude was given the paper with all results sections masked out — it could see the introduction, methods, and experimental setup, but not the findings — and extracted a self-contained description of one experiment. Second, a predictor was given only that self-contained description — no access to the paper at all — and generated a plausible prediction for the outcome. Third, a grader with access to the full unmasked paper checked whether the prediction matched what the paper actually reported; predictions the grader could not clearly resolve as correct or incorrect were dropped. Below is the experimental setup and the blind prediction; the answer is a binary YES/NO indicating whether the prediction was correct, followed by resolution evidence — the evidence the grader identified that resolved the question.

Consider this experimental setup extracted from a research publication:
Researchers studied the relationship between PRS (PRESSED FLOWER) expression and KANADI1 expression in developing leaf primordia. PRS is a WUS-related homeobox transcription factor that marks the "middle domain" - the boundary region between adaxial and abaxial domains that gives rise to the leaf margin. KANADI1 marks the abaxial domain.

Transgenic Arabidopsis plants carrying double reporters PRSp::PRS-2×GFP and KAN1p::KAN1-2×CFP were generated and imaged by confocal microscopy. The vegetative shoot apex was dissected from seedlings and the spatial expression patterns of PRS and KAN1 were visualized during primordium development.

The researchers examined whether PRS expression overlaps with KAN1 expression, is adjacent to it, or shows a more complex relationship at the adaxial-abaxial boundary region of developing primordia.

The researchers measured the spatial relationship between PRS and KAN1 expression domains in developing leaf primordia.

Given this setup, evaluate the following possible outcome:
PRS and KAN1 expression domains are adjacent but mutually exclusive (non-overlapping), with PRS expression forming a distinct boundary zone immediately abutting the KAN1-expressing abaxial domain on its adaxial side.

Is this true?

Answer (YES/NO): YES